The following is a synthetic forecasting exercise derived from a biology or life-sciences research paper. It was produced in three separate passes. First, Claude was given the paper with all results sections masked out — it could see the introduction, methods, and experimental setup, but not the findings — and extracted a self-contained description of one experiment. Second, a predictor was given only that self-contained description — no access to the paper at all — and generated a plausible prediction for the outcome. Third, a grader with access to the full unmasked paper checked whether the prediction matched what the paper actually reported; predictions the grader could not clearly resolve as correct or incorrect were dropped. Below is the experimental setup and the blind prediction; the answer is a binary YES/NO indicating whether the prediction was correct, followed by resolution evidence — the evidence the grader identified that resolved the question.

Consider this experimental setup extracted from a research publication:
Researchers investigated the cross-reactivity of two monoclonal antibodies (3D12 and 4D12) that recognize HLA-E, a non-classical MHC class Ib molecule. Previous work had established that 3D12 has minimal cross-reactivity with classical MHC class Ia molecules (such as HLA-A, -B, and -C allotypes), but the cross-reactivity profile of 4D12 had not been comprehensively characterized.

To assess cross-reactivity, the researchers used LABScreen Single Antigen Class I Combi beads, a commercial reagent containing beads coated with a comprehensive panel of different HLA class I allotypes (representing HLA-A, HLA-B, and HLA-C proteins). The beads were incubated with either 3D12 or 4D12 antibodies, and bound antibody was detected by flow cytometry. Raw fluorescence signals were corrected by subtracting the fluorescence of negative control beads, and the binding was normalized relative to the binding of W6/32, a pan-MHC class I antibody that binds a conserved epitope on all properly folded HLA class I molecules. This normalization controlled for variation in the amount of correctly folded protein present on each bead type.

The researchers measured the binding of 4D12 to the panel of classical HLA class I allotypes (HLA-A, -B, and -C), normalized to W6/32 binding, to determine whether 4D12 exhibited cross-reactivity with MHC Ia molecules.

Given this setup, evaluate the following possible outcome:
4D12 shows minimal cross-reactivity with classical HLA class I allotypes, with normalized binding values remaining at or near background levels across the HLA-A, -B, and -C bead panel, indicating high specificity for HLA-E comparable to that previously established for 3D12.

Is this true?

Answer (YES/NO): NO